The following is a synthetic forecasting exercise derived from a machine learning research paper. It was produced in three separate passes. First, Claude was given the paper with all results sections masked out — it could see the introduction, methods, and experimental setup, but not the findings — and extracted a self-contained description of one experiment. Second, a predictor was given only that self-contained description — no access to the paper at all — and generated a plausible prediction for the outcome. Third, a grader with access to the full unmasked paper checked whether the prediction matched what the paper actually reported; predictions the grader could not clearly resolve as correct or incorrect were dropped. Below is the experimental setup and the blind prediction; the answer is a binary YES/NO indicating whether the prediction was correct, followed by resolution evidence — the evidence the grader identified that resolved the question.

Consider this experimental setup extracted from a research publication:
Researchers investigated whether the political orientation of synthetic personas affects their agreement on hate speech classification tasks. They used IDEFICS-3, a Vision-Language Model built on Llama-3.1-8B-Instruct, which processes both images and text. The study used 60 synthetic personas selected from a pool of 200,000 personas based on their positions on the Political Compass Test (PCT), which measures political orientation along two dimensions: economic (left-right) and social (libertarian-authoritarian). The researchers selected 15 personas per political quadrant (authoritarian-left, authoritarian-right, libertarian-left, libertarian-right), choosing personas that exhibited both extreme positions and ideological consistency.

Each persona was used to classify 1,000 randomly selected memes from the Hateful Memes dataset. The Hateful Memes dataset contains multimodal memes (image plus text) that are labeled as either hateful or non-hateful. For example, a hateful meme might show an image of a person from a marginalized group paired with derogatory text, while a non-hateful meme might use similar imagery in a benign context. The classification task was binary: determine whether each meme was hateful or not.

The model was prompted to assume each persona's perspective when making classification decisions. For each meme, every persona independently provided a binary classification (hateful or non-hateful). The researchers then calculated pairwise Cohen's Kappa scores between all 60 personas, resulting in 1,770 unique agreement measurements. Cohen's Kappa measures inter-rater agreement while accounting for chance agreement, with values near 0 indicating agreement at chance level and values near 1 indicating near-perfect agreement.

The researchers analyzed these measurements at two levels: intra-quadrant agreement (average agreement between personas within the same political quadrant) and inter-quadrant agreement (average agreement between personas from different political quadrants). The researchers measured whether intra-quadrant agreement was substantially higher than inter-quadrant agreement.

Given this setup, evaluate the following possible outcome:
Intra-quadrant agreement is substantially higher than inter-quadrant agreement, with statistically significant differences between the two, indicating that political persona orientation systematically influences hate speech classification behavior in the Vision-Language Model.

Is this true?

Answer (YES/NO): NO